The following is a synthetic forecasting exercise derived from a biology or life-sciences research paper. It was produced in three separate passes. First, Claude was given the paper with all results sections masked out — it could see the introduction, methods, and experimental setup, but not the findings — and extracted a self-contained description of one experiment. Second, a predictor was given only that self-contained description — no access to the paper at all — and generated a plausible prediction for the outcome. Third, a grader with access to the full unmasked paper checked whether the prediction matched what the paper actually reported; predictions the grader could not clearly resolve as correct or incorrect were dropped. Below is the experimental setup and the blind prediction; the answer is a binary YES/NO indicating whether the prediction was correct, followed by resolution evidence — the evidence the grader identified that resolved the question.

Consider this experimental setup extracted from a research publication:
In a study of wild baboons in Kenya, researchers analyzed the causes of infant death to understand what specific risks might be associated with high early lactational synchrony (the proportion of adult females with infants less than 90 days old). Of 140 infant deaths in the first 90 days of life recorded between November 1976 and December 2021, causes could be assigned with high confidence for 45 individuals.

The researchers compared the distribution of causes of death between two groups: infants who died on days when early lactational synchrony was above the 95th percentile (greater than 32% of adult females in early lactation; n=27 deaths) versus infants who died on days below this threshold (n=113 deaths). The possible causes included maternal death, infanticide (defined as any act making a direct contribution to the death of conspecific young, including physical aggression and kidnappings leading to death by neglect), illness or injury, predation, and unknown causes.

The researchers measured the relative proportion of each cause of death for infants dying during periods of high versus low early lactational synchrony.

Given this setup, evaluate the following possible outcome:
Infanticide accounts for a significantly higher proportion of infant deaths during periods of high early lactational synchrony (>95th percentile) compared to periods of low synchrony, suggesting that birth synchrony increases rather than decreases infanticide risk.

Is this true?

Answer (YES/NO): YES